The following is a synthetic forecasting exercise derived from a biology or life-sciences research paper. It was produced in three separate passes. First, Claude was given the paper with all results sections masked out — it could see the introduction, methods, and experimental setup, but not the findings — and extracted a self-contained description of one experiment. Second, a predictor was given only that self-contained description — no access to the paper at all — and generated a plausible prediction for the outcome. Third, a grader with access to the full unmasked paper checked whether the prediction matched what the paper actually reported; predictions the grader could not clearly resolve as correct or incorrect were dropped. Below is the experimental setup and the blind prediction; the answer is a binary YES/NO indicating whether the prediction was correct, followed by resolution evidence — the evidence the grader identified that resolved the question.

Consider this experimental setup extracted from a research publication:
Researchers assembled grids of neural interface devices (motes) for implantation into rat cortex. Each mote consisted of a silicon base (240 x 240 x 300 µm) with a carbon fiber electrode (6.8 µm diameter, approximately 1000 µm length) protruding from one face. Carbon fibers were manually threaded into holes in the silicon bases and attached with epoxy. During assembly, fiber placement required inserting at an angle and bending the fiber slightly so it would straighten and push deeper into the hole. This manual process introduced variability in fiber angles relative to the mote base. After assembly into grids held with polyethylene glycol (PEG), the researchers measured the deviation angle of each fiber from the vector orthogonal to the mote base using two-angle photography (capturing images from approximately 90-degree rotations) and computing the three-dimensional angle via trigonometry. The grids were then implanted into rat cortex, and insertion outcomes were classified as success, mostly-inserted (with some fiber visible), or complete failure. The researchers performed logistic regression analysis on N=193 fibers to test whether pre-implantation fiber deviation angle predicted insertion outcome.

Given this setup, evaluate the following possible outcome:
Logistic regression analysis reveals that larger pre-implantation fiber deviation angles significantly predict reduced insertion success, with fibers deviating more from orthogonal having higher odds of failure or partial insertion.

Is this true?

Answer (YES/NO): NO